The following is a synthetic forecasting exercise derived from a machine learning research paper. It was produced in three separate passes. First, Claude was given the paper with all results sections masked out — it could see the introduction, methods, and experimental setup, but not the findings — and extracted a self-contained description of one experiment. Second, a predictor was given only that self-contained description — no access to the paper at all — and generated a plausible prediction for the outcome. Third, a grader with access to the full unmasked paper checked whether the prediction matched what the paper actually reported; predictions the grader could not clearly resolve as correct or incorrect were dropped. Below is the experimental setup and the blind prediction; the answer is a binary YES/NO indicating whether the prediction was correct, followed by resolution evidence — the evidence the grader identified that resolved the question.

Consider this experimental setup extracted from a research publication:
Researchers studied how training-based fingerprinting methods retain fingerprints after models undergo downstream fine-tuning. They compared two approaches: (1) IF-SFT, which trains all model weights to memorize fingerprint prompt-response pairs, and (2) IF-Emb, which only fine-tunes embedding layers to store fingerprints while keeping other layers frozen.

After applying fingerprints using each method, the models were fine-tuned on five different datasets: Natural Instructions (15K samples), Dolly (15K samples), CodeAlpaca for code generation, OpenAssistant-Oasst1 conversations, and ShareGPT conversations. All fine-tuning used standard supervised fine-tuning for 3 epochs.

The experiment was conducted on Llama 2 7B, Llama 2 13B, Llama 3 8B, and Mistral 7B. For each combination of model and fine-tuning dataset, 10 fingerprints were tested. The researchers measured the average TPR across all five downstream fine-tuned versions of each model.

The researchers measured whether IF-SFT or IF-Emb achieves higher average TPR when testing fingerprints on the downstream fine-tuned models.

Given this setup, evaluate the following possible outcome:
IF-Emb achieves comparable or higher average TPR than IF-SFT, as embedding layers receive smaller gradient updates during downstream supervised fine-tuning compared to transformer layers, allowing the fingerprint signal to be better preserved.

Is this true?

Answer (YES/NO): NO